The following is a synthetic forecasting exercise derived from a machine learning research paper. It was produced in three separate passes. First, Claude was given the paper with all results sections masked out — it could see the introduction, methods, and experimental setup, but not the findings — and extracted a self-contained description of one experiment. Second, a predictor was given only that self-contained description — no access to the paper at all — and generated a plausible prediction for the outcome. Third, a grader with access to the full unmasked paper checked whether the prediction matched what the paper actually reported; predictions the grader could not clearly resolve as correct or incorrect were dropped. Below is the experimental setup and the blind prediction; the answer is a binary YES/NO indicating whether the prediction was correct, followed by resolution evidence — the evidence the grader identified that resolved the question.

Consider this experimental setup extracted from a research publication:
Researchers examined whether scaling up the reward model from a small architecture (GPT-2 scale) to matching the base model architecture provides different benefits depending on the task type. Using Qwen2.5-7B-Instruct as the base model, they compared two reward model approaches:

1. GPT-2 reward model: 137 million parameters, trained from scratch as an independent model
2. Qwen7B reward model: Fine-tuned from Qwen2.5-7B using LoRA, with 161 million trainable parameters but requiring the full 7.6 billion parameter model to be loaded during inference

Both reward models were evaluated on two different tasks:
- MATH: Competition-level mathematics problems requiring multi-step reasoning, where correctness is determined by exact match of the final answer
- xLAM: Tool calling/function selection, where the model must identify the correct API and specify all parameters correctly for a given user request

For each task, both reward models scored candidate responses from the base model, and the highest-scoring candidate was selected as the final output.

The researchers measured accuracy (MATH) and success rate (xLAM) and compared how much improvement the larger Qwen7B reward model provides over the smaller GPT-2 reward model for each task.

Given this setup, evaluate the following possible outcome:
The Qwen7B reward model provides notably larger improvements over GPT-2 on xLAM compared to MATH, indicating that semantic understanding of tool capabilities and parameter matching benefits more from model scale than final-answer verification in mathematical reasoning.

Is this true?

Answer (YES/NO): YES